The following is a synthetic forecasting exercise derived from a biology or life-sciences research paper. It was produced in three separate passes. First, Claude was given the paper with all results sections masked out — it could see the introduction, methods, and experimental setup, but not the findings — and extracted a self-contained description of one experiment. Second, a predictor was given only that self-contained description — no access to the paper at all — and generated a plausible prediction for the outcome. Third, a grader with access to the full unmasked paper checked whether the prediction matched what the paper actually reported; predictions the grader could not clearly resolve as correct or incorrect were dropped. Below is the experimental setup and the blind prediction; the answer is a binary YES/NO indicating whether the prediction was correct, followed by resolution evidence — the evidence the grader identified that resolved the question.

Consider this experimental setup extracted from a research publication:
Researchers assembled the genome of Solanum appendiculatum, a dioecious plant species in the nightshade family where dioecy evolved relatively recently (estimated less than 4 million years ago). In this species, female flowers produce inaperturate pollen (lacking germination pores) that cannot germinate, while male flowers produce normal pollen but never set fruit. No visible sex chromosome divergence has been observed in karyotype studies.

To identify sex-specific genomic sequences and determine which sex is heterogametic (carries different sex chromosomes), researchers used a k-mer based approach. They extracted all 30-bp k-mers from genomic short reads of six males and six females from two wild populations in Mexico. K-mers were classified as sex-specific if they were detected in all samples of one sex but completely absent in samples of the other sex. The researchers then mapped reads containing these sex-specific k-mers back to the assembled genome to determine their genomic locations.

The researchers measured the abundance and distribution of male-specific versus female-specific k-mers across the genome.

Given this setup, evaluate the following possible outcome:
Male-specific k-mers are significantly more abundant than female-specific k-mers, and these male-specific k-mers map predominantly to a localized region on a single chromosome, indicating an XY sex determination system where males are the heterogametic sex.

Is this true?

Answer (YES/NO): NO